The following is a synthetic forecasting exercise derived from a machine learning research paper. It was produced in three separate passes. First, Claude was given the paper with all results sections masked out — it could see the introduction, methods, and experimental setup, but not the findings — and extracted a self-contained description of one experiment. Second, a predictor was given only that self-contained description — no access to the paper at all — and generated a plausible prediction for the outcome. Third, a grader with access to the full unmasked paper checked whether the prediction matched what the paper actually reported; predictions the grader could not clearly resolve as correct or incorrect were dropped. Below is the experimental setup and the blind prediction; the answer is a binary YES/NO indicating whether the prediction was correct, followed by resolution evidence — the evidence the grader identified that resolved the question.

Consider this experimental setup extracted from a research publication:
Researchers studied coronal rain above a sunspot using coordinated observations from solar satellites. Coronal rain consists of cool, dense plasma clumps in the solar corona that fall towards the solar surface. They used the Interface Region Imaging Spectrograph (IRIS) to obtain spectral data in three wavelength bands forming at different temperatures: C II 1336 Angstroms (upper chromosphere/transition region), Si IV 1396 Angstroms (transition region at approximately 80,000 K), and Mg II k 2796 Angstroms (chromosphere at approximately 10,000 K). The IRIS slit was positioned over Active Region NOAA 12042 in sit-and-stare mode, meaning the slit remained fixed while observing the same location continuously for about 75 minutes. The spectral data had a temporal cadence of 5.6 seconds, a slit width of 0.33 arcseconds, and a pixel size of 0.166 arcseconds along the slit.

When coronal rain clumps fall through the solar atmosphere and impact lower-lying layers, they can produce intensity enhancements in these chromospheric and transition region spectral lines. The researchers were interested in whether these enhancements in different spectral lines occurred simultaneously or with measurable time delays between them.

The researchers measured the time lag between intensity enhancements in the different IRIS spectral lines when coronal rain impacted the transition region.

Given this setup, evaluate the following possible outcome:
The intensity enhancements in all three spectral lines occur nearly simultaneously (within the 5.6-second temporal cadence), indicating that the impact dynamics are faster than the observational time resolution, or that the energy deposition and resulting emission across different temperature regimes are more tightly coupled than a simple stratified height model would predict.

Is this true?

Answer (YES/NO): YES